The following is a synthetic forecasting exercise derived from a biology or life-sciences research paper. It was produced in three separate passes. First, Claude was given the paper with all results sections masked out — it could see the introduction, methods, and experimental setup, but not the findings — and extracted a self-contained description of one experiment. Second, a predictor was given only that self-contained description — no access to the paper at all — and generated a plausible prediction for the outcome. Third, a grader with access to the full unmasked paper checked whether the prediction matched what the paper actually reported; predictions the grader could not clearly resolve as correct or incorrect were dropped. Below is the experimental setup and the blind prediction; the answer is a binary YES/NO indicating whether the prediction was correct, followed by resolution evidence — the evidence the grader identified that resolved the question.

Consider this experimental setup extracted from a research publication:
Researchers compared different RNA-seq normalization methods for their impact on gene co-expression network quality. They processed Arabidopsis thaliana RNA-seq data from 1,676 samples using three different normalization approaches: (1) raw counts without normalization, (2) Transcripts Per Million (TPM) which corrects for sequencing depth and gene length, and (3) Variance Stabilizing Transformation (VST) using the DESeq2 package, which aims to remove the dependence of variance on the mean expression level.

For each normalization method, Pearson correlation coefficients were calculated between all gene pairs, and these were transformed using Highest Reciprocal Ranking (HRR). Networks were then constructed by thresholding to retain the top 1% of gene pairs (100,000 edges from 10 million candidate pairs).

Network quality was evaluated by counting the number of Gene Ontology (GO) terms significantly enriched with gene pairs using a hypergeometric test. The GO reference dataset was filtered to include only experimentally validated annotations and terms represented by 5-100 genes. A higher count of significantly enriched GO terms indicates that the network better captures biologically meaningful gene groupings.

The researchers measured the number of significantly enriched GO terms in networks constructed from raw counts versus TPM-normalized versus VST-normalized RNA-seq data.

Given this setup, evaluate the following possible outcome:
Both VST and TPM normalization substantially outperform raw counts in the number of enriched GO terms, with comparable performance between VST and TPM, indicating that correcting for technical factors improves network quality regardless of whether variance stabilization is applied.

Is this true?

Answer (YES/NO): NO